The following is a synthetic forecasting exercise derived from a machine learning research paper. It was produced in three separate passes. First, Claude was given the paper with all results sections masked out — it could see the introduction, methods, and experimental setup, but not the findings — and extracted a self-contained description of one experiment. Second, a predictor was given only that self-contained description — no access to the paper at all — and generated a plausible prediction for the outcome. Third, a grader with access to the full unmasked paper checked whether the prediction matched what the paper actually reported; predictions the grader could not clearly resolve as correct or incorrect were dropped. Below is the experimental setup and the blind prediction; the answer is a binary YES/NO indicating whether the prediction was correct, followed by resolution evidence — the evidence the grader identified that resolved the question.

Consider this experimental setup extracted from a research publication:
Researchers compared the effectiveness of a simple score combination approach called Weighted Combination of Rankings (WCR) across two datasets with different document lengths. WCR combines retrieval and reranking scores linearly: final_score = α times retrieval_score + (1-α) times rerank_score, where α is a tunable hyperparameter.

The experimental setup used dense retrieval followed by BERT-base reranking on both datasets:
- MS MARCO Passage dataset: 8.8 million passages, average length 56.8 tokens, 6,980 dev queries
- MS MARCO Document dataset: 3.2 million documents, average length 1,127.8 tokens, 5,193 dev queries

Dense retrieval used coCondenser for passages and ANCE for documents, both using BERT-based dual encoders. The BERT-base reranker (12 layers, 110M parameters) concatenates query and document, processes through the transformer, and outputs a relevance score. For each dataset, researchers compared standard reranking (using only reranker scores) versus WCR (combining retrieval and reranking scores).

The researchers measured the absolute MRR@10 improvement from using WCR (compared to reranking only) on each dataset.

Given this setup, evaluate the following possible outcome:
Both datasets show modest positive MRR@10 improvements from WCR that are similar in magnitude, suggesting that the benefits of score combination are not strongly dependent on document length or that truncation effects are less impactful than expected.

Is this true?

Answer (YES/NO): NO